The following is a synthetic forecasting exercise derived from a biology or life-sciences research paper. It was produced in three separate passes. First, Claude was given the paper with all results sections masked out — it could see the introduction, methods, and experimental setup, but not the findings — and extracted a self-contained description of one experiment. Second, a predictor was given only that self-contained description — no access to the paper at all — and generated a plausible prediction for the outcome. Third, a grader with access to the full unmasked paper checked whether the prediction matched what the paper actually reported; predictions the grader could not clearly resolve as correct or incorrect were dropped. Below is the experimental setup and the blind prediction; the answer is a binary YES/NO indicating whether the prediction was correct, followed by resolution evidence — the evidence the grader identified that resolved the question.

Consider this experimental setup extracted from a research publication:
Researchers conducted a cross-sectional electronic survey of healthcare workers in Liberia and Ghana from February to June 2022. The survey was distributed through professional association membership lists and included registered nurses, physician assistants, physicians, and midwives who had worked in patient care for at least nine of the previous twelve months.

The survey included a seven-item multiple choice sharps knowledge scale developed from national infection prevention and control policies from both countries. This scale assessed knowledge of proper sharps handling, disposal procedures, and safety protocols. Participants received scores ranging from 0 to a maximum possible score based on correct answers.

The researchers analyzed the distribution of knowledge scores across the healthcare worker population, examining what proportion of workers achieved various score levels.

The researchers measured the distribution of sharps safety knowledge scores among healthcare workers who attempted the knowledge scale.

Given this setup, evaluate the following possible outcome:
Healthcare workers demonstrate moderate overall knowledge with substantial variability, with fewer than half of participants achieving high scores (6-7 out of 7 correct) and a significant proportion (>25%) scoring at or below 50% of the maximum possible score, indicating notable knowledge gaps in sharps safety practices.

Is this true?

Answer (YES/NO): NO